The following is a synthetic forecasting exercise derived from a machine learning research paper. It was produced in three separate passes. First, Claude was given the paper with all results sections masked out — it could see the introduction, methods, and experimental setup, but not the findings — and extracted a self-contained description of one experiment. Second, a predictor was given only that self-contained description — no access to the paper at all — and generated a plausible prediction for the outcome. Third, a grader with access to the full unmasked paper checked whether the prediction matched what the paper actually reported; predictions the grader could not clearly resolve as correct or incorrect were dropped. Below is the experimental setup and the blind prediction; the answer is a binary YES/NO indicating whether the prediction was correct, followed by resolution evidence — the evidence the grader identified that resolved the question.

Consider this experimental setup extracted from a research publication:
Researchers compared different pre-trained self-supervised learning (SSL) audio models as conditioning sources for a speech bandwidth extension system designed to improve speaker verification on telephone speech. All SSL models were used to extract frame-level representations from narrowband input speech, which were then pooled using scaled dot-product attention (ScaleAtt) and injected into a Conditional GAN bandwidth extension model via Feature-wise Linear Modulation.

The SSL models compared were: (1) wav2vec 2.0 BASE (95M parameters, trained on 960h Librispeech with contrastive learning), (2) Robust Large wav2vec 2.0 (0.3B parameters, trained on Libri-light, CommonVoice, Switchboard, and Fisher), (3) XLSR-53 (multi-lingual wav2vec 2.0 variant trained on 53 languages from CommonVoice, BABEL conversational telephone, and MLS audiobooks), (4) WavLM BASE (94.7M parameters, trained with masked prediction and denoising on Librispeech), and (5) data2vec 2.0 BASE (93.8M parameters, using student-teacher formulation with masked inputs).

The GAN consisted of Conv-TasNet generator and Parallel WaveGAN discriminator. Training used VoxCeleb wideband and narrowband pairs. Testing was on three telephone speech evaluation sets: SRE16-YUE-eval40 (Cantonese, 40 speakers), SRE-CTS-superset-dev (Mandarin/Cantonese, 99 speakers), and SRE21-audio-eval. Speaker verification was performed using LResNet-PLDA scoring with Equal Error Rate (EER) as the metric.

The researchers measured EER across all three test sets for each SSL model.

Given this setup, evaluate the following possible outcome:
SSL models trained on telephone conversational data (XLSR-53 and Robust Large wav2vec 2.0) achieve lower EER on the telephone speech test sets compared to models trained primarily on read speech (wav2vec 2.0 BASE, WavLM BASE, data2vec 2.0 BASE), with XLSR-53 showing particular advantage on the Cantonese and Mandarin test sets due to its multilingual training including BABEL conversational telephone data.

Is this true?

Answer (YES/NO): NO